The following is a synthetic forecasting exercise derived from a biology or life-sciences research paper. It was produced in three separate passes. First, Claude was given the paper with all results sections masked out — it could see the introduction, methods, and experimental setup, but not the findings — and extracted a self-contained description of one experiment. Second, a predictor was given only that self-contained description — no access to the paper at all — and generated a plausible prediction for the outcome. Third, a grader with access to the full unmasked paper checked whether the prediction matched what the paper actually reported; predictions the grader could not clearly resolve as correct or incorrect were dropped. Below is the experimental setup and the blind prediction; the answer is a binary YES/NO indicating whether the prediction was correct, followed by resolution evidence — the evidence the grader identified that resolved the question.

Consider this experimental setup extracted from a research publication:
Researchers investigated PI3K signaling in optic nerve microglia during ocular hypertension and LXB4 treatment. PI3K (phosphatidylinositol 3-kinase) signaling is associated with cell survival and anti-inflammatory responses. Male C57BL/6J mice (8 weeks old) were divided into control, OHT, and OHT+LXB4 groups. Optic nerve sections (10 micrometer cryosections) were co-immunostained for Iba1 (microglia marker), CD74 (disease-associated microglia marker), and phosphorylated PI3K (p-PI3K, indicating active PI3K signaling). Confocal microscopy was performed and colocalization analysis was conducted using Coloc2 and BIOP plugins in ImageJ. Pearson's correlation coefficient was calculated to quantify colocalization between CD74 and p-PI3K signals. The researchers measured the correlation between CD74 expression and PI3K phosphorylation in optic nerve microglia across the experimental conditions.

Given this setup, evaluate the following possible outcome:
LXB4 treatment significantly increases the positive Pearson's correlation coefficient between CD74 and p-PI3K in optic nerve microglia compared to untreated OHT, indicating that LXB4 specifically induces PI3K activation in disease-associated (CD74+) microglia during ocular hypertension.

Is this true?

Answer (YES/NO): NO